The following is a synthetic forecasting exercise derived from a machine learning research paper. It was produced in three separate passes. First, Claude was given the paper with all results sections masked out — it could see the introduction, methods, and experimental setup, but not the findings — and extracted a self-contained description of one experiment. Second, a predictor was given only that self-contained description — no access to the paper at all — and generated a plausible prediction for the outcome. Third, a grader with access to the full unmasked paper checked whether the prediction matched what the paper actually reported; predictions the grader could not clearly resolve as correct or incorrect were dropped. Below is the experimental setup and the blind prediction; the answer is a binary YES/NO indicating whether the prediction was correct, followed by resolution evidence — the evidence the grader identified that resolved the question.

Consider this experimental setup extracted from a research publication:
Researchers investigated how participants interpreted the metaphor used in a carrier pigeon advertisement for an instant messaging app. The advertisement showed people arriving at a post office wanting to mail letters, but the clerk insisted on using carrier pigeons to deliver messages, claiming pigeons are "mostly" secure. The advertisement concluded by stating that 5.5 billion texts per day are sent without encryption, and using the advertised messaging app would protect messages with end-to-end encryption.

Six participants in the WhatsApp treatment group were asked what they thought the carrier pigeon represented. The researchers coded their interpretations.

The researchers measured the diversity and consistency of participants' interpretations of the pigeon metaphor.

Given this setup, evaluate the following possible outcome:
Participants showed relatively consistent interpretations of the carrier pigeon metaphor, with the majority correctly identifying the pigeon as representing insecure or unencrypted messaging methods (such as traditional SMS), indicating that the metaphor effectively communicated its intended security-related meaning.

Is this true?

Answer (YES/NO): YES